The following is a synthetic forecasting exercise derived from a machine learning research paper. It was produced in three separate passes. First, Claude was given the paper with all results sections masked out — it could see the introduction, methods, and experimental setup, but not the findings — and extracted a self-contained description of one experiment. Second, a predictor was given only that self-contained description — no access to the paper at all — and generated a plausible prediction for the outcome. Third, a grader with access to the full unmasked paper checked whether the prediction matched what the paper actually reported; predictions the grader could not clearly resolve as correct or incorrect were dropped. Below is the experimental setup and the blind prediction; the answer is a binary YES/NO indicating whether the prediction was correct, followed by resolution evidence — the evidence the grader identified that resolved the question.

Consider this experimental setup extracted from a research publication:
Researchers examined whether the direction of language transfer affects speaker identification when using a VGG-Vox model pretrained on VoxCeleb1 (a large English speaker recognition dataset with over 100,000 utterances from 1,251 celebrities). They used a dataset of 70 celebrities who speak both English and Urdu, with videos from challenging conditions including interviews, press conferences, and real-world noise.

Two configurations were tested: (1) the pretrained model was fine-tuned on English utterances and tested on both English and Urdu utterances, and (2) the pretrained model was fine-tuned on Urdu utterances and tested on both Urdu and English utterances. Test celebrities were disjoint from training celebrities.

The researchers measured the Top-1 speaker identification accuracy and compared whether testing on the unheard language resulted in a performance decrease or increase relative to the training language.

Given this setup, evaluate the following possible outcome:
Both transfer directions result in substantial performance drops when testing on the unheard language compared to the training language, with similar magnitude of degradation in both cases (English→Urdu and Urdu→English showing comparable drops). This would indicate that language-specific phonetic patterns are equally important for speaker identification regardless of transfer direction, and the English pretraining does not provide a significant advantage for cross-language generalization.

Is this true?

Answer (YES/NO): NO